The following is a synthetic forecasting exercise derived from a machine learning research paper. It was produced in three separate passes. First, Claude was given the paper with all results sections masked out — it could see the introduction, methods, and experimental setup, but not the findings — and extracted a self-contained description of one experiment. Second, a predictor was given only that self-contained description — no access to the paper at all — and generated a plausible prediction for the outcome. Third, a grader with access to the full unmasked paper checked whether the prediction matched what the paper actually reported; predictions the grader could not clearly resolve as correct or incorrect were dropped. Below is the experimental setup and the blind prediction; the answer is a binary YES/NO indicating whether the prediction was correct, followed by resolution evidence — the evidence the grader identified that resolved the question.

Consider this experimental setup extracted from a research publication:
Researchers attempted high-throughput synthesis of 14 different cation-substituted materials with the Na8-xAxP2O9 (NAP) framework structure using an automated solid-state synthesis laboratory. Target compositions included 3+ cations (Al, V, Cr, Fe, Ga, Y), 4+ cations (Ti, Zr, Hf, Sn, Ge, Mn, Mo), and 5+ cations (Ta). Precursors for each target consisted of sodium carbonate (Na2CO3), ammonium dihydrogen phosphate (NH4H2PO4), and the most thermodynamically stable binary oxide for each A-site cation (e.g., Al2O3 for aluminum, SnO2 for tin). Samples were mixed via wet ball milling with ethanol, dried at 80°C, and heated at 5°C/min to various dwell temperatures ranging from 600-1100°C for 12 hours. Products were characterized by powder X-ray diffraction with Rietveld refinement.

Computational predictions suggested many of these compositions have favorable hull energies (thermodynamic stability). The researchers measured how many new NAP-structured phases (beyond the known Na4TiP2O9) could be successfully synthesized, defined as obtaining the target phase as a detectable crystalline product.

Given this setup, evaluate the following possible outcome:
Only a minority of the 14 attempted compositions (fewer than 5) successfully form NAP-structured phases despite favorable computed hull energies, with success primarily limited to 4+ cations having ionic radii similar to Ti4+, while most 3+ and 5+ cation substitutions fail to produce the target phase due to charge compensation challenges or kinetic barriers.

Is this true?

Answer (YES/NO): YES